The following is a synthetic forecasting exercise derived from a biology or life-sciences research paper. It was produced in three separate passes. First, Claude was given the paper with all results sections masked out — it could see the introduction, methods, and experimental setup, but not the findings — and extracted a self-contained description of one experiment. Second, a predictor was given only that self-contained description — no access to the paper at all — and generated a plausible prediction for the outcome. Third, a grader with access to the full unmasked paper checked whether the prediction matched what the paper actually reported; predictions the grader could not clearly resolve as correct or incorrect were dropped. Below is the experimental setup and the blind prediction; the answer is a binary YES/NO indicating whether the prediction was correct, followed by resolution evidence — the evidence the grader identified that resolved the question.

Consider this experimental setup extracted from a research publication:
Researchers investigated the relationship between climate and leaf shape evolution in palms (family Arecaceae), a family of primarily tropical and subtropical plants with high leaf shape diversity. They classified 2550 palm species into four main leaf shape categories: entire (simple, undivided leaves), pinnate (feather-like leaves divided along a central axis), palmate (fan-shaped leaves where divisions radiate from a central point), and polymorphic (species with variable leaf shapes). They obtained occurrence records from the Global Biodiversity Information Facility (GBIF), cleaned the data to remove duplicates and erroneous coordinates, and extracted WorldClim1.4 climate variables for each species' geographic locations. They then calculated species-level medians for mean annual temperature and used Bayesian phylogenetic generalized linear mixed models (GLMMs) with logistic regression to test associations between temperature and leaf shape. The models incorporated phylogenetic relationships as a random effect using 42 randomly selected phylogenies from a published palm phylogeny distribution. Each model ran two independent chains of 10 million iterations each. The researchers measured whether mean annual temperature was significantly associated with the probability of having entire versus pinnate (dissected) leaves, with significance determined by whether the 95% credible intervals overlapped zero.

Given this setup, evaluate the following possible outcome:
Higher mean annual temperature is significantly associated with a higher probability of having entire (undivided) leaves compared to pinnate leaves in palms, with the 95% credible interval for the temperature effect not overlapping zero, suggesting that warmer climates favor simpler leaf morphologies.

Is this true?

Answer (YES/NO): NO